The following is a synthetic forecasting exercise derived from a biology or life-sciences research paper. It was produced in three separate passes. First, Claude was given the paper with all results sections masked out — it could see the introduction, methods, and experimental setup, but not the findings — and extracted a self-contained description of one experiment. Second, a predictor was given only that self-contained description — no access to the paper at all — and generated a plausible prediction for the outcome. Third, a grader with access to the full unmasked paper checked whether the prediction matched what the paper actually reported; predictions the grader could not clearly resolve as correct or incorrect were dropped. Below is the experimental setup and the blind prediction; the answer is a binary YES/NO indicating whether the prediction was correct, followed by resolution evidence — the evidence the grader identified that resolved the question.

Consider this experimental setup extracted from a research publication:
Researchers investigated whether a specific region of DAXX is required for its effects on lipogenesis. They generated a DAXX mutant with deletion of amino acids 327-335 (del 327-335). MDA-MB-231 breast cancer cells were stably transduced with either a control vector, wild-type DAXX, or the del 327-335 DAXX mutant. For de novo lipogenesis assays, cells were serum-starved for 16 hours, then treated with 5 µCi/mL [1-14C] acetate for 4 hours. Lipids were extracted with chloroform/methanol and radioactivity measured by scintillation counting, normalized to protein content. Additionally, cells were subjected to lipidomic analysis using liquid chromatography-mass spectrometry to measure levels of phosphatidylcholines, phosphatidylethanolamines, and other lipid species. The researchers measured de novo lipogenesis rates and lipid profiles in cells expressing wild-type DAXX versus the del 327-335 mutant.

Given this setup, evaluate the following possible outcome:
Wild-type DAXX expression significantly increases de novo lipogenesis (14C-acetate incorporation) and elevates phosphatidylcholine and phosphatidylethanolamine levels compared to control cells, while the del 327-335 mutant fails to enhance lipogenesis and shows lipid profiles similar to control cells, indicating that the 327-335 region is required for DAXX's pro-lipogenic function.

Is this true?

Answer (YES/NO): NO